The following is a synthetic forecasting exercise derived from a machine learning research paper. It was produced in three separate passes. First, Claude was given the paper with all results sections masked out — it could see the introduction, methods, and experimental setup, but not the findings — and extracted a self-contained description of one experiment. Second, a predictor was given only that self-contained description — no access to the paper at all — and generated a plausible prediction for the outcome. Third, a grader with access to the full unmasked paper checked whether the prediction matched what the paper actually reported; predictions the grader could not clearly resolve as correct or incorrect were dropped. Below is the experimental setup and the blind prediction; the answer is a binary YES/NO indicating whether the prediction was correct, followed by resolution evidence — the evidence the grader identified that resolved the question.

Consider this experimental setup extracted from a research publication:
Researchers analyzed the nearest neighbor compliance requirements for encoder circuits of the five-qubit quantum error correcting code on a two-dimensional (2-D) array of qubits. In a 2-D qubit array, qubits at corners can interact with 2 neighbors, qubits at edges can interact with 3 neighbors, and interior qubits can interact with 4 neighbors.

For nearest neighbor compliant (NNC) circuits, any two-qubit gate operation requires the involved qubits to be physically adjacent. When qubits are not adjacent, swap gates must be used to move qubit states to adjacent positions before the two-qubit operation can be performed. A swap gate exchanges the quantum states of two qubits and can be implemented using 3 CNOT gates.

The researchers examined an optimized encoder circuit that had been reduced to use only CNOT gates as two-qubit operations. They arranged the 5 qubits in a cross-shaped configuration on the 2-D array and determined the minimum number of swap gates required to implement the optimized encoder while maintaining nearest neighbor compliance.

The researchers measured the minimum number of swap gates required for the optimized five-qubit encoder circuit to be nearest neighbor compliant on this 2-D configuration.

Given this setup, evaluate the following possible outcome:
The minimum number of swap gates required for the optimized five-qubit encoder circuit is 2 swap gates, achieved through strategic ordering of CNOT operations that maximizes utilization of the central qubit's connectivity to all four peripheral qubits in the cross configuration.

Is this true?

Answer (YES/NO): NO